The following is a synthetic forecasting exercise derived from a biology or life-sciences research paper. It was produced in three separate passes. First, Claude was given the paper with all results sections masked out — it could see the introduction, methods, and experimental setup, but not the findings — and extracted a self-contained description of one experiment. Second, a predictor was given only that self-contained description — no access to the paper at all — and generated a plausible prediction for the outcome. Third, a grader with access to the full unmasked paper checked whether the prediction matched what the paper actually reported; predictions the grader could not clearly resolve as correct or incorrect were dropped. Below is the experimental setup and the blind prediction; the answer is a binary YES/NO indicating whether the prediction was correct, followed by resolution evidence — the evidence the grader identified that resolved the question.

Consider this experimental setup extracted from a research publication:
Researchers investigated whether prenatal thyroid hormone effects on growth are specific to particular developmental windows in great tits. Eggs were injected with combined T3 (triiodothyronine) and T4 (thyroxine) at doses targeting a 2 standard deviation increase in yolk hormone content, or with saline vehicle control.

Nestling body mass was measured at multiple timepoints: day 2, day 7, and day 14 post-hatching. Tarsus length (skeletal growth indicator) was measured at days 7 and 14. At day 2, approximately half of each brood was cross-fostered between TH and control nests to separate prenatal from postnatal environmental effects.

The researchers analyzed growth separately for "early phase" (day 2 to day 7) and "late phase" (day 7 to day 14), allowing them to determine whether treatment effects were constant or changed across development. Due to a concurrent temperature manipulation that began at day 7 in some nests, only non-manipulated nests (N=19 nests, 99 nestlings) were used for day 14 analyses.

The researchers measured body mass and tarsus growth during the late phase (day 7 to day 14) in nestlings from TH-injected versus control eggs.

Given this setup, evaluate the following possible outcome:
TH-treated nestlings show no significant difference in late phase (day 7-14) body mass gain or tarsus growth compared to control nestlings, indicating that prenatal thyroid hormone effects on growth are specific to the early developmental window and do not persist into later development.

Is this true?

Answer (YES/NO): NO